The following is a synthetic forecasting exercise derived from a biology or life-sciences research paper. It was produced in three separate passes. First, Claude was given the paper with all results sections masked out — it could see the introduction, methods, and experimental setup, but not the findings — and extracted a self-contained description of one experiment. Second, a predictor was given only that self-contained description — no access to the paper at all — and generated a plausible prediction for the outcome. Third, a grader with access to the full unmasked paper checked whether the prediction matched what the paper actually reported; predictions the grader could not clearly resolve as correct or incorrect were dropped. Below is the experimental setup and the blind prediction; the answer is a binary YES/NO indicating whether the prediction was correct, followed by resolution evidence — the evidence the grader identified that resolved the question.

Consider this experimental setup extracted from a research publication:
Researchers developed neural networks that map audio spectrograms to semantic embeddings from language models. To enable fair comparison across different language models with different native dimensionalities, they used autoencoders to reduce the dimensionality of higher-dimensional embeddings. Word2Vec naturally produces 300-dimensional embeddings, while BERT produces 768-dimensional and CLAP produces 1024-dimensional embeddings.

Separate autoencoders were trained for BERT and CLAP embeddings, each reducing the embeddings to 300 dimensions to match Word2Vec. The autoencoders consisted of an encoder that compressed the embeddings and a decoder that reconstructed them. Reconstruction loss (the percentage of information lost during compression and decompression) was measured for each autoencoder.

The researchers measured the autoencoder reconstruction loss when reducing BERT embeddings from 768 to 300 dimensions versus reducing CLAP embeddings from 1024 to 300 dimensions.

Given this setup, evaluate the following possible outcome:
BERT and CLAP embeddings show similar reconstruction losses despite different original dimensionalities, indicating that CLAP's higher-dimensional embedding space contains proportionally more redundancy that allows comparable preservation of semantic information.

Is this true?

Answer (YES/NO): NO